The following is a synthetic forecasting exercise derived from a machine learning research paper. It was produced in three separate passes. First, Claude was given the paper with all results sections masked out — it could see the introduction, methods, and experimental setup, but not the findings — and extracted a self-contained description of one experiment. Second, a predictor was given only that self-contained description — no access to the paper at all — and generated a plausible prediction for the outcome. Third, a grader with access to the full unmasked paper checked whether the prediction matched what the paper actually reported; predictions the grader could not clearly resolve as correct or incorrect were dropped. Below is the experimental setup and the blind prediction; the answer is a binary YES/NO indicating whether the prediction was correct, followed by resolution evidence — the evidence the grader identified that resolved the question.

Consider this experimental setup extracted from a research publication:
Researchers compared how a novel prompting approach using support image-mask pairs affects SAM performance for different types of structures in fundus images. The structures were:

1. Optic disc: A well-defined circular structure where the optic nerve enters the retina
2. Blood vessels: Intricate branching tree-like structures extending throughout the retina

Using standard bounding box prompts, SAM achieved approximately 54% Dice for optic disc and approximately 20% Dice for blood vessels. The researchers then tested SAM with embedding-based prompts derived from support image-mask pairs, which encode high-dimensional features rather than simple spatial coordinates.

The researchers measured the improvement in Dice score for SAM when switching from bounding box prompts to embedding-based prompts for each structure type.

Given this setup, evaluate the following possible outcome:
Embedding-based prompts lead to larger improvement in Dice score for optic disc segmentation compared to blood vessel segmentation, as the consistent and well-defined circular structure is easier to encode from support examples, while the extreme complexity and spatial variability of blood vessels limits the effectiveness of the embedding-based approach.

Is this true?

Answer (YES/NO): NO